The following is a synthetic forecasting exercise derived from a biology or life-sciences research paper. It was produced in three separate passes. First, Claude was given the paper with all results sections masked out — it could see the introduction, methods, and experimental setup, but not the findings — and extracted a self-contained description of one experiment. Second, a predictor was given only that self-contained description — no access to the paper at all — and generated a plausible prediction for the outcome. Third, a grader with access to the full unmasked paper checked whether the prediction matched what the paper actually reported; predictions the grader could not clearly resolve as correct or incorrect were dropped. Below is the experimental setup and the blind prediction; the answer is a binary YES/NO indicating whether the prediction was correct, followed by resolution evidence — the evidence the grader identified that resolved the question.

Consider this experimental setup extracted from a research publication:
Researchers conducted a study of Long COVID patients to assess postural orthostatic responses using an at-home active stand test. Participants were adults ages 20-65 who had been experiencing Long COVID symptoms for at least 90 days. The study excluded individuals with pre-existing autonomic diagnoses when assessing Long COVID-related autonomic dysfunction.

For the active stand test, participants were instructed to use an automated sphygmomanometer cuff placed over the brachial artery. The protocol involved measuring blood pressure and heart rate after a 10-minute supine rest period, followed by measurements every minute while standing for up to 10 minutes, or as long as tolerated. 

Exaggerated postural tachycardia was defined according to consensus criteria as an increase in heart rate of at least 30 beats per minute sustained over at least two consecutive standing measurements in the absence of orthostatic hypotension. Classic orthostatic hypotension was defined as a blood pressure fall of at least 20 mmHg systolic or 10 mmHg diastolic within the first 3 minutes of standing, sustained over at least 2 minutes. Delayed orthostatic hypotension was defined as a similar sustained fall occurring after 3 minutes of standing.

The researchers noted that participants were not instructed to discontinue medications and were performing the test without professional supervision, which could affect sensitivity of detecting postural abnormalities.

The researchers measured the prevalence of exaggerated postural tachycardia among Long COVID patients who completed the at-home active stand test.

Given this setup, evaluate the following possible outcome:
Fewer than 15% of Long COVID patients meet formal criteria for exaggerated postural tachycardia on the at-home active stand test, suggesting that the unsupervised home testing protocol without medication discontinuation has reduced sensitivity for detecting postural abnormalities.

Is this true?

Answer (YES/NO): NO